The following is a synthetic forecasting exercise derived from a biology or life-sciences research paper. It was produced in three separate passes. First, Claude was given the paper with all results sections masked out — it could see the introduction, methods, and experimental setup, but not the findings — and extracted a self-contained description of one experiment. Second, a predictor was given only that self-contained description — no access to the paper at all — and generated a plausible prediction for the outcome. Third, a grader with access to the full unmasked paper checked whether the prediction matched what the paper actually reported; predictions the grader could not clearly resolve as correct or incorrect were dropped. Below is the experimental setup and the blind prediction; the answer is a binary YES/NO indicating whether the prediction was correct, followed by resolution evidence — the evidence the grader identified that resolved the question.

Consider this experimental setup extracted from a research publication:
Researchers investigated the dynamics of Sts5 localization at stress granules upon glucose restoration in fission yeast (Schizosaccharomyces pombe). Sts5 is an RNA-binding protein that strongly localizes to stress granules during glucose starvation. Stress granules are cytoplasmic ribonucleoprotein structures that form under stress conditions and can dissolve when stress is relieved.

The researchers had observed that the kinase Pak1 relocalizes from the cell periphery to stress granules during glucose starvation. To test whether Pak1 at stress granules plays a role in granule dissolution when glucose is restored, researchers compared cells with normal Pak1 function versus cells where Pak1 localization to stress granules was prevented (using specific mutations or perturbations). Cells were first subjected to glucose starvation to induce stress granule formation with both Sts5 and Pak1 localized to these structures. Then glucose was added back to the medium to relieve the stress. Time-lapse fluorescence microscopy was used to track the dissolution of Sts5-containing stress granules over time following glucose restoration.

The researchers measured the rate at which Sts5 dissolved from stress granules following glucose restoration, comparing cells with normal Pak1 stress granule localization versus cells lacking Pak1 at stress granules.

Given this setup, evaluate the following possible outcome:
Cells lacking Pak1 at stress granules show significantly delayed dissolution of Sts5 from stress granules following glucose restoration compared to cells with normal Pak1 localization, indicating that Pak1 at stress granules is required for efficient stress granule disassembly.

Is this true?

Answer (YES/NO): YES